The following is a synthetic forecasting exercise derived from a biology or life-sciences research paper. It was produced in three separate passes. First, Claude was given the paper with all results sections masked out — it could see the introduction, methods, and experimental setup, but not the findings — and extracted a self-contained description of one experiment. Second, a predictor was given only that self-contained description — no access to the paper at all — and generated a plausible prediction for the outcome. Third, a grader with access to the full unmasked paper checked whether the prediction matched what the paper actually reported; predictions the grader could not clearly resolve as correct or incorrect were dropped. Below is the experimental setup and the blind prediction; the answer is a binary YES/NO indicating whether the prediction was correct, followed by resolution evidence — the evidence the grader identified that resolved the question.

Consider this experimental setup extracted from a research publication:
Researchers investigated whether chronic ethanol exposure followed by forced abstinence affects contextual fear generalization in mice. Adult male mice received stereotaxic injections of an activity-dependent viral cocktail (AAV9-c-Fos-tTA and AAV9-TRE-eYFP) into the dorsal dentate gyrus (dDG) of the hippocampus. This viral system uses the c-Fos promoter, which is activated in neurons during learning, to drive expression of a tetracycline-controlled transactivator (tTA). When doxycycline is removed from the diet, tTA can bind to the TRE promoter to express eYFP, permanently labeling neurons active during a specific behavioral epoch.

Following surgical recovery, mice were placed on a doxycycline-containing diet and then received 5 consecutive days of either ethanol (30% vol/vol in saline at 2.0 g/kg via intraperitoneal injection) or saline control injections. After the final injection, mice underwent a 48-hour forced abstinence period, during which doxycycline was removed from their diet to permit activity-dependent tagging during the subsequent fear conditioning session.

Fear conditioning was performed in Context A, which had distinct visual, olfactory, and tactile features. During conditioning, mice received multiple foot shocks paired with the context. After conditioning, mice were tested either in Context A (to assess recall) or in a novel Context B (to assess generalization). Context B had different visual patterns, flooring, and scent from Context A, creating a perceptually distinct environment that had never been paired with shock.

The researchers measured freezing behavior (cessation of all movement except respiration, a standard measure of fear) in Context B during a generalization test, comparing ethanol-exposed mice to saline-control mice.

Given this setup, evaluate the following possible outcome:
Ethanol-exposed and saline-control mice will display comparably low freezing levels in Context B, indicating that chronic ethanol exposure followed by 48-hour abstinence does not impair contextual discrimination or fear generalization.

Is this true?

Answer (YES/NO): NO